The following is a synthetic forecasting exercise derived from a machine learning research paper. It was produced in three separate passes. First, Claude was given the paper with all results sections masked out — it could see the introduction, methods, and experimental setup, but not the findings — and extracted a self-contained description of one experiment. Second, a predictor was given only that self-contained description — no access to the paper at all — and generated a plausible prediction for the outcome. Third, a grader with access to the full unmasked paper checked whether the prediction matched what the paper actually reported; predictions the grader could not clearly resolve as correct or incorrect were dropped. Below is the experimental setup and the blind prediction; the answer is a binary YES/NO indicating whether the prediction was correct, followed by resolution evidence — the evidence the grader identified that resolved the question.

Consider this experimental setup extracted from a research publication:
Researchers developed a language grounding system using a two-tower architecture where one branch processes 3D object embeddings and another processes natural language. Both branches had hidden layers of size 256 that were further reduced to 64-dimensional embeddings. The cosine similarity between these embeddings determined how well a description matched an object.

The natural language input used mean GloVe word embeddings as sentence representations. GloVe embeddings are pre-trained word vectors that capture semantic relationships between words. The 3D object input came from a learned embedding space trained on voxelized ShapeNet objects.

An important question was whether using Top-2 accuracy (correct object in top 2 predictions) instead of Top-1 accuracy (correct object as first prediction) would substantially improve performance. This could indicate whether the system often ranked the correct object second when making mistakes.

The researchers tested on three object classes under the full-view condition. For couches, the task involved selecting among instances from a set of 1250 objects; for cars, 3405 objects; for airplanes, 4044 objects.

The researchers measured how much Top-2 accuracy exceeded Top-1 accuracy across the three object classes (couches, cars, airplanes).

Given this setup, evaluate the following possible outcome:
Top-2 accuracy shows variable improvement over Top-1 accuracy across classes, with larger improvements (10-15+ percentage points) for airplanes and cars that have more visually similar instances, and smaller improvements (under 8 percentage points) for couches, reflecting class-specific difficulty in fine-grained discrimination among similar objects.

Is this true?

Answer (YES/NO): NO